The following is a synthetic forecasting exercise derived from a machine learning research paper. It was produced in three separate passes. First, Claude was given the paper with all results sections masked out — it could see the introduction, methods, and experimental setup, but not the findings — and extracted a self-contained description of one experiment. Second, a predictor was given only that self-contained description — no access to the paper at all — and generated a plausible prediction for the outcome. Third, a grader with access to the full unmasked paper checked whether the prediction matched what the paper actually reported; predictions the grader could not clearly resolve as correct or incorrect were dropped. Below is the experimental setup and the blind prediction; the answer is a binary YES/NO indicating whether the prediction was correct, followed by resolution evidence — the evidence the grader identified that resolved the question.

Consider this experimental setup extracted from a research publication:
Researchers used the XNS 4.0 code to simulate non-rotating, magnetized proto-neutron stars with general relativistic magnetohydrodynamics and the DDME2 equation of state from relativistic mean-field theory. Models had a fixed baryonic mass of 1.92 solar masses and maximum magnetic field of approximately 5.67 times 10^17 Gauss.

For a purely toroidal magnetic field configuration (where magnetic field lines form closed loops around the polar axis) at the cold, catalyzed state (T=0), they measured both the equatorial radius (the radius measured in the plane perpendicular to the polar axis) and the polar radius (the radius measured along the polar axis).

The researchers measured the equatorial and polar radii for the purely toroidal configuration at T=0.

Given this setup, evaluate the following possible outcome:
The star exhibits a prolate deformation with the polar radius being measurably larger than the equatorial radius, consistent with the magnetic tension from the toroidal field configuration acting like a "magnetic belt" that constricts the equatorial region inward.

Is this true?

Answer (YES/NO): YES